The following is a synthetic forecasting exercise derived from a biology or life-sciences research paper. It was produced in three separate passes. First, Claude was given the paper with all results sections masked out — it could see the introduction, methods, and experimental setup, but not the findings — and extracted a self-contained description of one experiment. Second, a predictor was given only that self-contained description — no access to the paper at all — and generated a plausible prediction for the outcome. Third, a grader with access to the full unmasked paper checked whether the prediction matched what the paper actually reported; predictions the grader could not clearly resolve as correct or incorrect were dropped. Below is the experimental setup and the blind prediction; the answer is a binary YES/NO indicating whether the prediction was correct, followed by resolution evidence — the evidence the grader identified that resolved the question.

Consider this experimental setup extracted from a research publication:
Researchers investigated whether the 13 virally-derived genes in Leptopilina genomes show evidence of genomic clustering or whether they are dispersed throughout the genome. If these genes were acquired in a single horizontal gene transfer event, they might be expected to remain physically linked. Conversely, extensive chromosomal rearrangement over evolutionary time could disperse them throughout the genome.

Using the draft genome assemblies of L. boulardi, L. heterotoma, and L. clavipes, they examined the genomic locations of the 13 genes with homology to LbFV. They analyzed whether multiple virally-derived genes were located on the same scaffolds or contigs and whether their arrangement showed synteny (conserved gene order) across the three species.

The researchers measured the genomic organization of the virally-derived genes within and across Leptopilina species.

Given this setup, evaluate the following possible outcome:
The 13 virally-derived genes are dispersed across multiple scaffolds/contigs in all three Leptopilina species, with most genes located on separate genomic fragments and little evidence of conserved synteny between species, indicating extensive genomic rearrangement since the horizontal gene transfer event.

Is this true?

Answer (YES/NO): NO